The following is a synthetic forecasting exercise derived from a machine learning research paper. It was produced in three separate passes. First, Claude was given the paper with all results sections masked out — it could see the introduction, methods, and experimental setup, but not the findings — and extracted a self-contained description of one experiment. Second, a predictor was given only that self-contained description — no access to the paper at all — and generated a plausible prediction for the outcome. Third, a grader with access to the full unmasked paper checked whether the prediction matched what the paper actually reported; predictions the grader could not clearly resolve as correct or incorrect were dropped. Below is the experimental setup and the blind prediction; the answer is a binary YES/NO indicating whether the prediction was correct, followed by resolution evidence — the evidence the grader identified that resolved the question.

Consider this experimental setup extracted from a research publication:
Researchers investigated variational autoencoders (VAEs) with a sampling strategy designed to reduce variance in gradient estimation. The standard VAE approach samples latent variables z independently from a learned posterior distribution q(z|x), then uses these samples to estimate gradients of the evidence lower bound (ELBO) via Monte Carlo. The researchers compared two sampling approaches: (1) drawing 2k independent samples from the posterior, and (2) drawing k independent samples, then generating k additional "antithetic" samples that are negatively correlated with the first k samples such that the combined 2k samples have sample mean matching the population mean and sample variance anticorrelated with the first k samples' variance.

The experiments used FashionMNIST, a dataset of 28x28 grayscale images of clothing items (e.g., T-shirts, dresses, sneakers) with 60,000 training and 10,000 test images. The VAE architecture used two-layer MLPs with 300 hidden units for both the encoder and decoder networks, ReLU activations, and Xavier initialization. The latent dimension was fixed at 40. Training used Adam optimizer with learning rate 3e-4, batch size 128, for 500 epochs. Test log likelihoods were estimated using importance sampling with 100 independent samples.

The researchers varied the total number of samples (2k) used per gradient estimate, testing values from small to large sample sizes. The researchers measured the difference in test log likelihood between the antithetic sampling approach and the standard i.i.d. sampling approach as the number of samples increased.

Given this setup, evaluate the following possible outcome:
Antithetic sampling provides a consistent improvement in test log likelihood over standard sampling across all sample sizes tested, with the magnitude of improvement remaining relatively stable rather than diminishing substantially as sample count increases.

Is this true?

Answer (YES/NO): NO